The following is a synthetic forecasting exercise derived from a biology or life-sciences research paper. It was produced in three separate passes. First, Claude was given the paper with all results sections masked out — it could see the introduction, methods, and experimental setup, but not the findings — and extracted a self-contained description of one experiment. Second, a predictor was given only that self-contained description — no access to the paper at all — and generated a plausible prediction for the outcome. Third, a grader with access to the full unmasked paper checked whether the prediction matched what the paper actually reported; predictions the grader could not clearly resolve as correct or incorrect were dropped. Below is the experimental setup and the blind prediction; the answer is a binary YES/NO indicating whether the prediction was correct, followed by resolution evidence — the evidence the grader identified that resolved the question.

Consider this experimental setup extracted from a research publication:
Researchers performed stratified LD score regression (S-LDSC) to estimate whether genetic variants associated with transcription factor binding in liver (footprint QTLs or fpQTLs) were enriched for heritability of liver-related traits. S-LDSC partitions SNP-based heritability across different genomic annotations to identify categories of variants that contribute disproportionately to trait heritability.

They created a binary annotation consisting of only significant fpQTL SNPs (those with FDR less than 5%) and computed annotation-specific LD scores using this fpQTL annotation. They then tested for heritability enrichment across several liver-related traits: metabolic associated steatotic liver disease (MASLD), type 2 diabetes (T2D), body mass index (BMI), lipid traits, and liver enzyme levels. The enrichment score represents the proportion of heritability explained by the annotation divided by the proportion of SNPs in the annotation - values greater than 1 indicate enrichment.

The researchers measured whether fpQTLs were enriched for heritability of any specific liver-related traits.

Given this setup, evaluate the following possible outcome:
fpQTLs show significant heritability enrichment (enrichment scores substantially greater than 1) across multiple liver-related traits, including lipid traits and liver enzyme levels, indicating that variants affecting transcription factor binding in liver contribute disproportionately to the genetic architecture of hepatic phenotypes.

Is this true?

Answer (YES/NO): NO